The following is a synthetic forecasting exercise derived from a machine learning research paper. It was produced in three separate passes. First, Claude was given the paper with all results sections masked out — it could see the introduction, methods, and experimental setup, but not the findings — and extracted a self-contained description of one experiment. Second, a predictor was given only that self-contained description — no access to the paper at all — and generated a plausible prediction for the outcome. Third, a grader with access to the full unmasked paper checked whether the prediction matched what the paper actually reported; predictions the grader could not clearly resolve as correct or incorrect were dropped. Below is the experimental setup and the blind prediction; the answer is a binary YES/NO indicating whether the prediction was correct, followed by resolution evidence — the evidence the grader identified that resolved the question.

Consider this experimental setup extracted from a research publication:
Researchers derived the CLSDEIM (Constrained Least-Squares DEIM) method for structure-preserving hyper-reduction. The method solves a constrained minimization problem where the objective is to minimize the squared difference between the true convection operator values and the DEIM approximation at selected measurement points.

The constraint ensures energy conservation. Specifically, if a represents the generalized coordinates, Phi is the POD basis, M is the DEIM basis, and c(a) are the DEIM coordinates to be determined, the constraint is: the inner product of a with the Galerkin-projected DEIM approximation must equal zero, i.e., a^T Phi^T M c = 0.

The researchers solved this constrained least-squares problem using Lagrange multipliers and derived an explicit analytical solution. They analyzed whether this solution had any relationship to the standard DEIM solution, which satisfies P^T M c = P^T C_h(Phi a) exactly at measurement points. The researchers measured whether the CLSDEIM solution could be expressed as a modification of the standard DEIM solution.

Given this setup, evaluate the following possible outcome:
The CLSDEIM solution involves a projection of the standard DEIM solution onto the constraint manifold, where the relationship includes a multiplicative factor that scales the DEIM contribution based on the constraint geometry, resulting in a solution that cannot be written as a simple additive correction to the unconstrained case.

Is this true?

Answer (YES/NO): NO